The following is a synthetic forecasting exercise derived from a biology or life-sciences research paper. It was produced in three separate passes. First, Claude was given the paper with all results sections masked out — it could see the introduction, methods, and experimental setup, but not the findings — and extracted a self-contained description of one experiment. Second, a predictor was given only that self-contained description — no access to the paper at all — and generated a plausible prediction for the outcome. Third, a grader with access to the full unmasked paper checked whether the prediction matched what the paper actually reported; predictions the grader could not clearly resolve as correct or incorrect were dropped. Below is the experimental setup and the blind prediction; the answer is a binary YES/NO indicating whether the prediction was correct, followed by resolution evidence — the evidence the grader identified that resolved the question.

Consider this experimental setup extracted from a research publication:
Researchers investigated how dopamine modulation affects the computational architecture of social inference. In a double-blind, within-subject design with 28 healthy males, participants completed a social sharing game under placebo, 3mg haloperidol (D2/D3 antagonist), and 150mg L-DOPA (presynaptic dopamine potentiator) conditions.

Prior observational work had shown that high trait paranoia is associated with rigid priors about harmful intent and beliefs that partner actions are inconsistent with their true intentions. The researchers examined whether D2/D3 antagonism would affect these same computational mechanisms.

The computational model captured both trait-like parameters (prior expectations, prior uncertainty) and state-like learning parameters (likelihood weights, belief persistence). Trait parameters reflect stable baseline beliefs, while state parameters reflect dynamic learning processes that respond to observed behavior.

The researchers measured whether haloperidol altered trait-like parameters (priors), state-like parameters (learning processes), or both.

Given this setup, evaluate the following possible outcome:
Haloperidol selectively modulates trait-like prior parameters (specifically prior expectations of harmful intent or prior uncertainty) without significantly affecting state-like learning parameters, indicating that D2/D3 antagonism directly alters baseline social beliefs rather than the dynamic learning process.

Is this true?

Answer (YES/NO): NO